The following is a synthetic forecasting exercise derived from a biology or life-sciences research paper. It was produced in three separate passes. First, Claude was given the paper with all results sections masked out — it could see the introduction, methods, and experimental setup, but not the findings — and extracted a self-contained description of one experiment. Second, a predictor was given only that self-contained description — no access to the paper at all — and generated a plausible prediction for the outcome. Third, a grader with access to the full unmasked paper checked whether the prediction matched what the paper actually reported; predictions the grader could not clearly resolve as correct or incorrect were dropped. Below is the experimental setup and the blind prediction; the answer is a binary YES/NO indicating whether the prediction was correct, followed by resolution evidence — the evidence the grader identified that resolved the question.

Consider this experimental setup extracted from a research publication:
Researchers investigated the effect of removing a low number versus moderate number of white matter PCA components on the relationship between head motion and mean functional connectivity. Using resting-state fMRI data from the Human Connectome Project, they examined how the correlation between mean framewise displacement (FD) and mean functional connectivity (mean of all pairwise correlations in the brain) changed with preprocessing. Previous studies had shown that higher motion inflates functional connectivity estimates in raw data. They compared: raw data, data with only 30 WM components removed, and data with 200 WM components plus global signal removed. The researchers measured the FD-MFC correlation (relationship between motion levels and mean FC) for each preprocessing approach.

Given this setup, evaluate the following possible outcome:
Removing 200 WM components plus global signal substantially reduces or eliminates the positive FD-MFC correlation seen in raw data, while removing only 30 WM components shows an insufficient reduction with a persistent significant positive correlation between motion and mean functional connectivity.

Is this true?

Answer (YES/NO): NO